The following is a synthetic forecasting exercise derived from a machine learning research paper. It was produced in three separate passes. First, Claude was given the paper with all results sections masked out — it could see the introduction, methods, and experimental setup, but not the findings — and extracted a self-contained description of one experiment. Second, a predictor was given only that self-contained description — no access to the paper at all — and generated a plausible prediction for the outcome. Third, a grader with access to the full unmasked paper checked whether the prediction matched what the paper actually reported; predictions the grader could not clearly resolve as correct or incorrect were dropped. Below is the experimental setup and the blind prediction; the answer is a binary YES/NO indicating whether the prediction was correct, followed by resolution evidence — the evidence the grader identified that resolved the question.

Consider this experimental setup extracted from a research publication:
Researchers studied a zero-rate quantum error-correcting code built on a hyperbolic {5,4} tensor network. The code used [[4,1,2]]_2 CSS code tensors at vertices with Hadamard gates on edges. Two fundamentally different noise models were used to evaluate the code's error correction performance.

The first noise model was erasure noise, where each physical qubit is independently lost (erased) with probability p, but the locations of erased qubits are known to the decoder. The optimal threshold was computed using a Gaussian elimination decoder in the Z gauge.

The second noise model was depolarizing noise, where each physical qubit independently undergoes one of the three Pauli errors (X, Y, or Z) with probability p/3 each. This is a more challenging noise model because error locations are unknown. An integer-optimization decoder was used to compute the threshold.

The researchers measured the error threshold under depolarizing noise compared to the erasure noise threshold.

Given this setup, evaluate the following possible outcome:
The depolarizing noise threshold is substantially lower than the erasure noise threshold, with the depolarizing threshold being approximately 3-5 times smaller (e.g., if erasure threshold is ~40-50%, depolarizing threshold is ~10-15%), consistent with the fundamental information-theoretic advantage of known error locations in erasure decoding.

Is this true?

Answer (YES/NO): NO